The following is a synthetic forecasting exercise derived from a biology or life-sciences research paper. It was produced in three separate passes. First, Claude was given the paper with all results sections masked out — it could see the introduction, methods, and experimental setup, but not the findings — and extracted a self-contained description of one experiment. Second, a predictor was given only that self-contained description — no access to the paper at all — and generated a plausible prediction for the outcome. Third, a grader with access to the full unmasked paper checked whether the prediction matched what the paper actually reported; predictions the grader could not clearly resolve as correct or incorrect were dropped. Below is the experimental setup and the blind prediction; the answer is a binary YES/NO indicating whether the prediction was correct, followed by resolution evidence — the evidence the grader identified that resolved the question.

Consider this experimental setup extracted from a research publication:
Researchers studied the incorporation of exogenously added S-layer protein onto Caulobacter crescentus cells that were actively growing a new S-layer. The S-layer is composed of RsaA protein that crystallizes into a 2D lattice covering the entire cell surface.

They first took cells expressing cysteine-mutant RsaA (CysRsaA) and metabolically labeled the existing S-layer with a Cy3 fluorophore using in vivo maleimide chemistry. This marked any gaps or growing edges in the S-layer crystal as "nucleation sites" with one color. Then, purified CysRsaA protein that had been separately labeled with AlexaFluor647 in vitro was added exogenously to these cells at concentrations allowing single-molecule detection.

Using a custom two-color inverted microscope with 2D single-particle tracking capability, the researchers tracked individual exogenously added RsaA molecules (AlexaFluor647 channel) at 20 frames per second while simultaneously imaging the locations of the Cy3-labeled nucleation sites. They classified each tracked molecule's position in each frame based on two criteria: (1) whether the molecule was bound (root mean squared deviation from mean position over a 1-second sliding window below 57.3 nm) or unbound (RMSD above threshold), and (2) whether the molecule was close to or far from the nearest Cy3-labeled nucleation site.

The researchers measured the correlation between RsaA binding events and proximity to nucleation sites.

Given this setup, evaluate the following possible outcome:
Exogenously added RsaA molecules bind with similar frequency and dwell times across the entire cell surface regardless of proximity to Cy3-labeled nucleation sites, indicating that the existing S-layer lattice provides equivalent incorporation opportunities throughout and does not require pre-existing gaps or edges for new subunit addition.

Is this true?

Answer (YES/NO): NO